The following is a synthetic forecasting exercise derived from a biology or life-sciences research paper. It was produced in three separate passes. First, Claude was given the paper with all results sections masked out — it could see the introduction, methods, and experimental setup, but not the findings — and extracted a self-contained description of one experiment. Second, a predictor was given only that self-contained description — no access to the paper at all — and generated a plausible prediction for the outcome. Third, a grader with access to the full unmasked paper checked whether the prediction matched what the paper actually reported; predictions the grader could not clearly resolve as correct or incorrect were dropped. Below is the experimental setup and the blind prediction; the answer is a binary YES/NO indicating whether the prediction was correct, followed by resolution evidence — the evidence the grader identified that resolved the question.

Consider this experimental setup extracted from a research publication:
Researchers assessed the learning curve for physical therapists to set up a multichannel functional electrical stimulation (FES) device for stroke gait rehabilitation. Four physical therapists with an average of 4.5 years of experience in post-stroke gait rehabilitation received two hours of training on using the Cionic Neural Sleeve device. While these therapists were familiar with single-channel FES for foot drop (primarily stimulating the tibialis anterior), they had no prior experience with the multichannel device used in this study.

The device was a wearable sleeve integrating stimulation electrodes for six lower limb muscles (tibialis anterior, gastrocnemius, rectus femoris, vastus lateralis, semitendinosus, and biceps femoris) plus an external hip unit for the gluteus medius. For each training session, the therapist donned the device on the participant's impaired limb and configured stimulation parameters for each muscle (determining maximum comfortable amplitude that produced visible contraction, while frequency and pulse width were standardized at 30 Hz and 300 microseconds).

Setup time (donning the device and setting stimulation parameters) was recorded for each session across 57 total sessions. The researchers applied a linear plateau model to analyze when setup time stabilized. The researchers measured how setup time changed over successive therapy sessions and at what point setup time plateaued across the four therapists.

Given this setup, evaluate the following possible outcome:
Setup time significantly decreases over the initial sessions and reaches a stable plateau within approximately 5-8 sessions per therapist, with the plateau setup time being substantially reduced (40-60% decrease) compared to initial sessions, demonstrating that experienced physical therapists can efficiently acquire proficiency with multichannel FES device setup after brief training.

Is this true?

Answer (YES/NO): NO